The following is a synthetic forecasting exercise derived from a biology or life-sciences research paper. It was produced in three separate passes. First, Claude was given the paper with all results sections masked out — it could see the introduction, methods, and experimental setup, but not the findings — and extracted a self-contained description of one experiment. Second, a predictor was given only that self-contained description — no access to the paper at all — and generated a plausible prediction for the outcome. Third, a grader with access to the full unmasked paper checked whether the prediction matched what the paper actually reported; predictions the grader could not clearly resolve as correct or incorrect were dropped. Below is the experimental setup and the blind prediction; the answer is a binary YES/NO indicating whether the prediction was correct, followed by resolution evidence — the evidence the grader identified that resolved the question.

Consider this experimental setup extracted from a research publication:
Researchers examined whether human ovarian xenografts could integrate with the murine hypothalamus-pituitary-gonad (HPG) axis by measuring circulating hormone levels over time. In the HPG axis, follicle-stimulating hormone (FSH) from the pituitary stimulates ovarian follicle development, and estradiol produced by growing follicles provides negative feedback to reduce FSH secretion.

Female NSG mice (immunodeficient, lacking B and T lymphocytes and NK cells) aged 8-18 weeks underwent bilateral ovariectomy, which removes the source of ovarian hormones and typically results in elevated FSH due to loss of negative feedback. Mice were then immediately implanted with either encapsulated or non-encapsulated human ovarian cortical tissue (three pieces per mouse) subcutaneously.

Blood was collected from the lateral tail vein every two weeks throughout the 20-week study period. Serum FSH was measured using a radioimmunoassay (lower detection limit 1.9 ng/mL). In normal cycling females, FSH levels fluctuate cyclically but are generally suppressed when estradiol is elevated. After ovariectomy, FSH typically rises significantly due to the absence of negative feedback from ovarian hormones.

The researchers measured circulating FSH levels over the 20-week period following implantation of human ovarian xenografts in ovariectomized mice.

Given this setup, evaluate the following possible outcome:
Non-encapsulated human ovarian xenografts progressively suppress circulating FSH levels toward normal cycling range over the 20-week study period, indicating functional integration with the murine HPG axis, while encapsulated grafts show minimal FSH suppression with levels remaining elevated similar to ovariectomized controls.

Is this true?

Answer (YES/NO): NO